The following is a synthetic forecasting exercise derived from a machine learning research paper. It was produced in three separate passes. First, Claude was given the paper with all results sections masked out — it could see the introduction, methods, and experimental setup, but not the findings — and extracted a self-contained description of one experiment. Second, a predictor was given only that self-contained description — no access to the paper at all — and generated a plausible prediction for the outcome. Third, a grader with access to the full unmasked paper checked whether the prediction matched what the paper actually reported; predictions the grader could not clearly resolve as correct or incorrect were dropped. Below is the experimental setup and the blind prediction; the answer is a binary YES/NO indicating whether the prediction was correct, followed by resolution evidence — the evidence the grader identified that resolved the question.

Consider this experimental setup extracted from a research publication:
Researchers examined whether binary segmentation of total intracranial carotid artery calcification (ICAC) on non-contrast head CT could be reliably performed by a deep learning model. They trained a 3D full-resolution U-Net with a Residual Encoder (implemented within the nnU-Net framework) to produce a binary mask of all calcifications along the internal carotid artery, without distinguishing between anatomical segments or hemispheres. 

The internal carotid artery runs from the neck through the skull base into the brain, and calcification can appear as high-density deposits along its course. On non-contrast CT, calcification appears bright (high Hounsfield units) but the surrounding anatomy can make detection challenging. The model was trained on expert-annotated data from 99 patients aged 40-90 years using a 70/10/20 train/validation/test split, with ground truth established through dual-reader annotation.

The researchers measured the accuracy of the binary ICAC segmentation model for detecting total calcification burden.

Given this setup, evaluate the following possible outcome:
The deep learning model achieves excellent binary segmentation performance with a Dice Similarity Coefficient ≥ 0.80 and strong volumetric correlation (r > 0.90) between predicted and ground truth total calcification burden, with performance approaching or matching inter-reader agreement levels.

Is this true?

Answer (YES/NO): NO